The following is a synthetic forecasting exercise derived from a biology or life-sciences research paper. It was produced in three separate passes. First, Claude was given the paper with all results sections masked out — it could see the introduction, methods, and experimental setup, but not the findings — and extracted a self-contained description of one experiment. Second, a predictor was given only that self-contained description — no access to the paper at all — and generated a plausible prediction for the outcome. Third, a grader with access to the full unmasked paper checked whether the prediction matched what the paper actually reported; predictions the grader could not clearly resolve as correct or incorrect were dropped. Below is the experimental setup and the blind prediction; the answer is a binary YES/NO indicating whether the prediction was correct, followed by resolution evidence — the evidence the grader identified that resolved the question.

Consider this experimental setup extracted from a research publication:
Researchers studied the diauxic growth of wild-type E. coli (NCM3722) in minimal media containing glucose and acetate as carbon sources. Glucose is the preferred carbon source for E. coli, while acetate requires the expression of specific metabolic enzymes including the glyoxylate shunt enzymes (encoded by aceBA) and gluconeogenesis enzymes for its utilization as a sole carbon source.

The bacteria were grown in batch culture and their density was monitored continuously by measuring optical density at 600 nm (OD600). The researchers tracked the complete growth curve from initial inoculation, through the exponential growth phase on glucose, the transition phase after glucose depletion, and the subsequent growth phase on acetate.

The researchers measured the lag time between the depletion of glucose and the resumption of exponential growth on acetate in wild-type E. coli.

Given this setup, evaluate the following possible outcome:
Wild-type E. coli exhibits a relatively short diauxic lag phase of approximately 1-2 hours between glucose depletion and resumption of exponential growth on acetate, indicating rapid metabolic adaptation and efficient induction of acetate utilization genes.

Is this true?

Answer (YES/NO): NO